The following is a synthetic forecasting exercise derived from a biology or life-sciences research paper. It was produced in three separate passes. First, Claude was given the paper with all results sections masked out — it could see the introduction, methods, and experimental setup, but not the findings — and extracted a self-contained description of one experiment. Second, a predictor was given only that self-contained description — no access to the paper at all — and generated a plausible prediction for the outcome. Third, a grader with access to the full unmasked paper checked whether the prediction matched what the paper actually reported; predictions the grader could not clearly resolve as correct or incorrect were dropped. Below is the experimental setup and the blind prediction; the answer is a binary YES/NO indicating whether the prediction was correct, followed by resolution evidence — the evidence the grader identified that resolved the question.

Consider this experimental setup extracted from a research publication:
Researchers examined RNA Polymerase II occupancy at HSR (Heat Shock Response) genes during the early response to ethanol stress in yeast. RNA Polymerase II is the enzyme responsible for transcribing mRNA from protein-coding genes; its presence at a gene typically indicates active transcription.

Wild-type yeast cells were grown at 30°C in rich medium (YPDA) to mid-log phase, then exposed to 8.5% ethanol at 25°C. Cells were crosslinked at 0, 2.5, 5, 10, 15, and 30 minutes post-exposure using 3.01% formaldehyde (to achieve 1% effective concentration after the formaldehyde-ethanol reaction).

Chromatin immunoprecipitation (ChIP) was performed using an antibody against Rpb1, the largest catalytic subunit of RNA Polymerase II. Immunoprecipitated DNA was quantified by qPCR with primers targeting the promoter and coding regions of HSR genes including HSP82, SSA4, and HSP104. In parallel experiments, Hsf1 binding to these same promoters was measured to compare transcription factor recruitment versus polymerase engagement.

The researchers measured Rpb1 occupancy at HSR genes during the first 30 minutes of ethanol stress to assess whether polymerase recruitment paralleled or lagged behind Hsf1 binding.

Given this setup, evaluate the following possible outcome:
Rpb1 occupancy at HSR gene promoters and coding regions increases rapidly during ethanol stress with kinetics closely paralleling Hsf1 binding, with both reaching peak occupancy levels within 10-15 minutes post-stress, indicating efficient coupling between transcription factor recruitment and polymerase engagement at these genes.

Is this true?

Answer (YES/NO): NO